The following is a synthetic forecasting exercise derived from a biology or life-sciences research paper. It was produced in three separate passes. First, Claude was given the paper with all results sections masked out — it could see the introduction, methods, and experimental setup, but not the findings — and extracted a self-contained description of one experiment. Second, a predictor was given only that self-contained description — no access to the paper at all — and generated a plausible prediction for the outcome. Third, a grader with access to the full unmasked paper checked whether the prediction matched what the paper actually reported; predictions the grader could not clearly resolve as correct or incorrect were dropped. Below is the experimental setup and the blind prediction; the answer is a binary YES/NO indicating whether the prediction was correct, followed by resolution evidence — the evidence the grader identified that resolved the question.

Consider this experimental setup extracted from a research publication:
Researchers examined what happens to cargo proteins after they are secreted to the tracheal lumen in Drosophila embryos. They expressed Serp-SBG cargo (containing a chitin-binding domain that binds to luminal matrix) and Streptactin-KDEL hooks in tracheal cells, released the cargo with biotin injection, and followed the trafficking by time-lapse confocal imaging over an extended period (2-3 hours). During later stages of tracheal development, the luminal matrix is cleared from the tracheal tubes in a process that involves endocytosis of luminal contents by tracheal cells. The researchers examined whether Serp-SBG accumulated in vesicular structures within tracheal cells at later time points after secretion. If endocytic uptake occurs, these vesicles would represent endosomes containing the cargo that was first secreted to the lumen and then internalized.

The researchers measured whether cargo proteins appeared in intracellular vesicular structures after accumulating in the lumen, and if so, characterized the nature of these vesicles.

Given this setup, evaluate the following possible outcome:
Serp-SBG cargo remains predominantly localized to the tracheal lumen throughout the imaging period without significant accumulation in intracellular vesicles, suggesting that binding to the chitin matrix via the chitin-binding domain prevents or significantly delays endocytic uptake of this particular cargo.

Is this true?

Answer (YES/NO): NO